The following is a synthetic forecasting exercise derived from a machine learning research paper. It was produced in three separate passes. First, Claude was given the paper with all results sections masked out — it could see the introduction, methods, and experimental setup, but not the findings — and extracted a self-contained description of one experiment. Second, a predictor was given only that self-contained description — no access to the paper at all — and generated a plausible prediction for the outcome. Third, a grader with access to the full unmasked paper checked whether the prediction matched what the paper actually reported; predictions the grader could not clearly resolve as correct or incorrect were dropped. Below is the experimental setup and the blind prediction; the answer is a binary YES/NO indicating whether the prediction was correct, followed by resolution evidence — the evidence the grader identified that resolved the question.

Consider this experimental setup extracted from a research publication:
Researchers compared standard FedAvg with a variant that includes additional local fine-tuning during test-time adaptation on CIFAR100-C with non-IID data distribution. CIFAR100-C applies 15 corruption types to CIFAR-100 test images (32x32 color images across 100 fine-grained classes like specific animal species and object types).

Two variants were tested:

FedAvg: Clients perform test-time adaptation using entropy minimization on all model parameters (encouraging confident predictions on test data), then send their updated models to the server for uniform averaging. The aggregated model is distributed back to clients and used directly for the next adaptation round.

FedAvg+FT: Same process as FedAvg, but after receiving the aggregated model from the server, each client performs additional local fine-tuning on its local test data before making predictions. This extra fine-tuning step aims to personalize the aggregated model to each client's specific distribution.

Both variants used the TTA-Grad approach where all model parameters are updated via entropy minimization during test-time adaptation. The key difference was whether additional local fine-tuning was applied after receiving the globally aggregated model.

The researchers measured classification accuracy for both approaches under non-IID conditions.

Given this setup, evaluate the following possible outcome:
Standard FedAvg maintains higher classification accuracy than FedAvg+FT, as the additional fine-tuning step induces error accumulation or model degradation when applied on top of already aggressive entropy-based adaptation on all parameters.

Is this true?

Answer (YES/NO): YES